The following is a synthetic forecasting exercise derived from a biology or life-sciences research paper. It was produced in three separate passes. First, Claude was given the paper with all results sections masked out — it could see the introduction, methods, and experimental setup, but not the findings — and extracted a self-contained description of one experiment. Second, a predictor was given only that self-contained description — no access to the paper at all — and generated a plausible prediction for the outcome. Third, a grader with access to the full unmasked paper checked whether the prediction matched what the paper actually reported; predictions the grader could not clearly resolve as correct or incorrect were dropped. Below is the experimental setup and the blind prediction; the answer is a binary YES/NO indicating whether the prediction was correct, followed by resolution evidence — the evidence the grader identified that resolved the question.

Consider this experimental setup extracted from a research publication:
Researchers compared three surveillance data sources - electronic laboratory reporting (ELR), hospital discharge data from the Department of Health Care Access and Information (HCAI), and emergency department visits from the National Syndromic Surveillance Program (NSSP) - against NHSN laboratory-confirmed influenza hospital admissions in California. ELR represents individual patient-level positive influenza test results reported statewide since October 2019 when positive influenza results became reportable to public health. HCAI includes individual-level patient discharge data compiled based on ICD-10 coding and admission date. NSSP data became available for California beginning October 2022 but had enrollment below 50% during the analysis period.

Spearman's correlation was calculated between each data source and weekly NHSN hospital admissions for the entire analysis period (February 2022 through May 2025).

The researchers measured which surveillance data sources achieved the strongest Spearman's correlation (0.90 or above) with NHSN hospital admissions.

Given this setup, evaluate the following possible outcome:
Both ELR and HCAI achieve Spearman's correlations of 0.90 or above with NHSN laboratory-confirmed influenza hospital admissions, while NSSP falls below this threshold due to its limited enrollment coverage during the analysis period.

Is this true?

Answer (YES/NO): NO